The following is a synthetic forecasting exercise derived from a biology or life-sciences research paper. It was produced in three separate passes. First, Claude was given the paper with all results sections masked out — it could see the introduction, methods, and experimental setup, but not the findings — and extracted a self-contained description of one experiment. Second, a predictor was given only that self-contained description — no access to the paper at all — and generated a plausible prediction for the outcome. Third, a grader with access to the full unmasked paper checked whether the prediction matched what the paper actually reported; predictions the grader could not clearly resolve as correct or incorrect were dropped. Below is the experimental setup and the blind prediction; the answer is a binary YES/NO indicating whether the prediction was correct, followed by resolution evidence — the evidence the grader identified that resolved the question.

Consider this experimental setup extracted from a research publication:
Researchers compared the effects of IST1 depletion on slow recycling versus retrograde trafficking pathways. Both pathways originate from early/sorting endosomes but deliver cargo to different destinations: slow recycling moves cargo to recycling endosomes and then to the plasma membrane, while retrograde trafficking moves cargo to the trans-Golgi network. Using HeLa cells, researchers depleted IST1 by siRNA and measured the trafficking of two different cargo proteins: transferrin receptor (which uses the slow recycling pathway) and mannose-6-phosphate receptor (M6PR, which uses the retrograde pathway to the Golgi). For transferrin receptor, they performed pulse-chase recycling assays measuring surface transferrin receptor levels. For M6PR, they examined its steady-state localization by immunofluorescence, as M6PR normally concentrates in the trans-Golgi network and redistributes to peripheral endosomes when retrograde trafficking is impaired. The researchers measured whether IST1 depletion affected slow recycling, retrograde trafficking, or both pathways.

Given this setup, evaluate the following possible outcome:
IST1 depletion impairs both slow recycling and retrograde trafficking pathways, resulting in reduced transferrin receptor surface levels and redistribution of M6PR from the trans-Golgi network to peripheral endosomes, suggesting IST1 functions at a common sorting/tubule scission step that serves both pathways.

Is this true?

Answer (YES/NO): NO